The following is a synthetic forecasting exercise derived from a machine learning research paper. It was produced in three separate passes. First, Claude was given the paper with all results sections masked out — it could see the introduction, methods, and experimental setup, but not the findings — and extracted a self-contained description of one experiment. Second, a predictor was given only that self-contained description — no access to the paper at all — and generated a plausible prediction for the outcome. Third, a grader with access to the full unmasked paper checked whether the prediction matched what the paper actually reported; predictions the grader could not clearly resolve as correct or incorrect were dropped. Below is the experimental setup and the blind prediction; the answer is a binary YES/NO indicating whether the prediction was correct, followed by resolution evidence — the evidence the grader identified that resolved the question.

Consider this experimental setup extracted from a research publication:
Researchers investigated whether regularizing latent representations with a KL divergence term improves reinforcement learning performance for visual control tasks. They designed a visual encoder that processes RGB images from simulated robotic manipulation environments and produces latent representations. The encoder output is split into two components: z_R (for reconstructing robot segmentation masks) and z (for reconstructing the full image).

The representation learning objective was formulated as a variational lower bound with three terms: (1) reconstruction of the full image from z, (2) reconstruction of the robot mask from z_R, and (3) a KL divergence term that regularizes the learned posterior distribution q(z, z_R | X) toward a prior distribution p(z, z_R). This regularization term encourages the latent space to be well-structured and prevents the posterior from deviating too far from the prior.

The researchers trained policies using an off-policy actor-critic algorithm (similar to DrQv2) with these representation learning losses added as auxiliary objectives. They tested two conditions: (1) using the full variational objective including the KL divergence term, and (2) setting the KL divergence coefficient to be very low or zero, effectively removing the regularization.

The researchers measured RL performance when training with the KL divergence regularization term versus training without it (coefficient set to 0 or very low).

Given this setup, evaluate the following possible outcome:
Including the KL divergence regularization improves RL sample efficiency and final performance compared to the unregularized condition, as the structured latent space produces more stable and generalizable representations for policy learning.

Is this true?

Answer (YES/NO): NO